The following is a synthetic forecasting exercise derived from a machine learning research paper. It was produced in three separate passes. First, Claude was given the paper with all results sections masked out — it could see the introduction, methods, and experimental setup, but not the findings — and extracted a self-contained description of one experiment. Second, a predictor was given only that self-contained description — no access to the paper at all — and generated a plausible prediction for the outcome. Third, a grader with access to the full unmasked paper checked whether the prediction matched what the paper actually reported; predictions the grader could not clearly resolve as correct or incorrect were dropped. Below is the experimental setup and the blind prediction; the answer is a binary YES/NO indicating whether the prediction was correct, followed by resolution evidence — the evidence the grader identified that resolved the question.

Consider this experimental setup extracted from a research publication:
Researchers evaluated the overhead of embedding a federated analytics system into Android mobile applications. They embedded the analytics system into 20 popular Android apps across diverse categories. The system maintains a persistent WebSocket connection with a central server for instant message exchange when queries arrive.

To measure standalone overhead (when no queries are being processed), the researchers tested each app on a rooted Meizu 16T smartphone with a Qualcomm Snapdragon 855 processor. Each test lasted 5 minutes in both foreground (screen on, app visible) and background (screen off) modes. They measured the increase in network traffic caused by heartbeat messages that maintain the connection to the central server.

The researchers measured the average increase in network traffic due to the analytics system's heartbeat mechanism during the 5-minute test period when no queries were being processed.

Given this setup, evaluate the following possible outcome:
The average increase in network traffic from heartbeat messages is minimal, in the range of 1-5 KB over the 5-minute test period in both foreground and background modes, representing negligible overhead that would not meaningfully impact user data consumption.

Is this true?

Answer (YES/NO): YES